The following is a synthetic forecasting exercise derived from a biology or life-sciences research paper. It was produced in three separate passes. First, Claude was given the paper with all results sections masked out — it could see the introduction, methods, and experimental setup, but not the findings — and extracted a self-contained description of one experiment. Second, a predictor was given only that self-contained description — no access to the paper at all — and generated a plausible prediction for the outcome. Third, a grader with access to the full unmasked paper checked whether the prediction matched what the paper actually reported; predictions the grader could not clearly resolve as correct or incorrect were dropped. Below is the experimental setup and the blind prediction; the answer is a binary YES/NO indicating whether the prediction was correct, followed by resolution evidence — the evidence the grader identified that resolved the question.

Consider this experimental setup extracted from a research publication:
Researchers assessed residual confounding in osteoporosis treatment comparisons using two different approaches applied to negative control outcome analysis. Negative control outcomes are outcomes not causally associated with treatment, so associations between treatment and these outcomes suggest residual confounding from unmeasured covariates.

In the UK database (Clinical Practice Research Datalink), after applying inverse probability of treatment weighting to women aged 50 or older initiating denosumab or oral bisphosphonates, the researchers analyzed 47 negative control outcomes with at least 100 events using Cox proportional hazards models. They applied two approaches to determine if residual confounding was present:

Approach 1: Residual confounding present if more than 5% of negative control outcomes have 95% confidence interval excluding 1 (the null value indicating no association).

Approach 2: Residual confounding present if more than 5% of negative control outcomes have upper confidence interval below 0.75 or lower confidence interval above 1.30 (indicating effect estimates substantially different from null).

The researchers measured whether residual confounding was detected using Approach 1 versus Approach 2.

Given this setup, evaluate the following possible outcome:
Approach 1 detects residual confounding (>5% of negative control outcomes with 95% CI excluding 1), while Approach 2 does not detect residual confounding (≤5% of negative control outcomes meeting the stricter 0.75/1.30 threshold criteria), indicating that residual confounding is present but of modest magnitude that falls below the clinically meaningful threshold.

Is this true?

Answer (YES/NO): YES